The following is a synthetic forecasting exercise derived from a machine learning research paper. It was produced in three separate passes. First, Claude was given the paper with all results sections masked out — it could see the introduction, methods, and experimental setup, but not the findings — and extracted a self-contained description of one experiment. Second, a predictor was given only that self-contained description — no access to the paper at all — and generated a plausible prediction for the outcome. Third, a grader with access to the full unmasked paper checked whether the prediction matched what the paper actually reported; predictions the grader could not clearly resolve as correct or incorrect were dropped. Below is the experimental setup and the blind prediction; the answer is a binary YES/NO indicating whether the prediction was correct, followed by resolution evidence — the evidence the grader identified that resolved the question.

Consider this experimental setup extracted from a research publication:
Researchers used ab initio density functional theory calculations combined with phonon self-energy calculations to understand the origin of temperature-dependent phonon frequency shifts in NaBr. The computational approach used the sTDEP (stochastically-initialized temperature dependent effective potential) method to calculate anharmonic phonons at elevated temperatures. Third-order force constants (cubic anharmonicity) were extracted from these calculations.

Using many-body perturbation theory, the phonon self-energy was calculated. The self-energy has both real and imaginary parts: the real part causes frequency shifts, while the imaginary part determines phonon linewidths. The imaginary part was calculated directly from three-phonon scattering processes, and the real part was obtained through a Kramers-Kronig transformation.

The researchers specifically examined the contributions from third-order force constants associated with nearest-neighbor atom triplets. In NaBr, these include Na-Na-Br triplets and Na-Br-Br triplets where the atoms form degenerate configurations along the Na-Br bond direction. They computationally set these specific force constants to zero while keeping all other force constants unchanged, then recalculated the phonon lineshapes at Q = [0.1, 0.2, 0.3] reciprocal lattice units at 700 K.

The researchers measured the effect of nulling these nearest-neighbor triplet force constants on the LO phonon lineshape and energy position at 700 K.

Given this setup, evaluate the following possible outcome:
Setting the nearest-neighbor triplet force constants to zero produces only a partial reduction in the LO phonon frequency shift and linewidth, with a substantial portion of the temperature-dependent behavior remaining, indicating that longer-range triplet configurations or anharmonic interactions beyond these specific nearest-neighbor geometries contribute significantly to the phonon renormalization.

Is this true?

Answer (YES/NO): NO